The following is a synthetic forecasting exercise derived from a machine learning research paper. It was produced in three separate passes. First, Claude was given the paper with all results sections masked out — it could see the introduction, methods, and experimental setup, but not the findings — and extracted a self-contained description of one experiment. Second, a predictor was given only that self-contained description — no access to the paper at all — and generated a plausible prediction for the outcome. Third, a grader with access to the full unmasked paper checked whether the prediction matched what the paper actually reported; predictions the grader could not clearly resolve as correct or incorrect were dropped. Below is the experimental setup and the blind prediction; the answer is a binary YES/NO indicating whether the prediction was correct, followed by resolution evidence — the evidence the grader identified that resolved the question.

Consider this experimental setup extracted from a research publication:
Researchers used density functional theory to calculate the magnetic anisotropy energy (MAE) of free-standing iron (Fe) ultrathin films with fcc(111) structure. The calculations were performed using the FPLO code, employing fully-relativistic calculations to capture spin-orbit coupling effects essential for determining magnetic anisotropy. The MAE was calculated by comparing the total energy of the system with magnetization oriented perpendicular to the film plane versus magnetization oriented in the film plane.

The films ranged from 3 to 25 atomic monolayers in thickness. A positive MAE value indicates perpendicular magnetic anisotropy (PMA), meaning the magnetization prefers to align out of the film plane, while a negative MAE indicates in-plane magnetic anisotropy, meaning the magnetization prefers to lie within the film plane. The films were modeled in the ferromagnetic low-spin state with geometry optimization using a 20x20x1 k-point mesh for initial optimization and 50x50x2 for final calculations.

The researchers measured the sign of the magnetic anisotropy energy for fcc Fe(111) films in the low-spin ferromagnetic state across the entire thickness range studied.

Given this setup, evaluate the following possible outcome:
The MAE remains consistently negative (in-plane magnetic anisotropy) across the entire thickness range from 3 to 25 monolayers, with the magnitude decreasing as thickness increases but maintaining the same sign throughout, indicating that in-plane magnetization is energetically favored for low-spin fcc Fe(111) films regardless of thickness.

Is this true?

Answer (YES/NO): NO